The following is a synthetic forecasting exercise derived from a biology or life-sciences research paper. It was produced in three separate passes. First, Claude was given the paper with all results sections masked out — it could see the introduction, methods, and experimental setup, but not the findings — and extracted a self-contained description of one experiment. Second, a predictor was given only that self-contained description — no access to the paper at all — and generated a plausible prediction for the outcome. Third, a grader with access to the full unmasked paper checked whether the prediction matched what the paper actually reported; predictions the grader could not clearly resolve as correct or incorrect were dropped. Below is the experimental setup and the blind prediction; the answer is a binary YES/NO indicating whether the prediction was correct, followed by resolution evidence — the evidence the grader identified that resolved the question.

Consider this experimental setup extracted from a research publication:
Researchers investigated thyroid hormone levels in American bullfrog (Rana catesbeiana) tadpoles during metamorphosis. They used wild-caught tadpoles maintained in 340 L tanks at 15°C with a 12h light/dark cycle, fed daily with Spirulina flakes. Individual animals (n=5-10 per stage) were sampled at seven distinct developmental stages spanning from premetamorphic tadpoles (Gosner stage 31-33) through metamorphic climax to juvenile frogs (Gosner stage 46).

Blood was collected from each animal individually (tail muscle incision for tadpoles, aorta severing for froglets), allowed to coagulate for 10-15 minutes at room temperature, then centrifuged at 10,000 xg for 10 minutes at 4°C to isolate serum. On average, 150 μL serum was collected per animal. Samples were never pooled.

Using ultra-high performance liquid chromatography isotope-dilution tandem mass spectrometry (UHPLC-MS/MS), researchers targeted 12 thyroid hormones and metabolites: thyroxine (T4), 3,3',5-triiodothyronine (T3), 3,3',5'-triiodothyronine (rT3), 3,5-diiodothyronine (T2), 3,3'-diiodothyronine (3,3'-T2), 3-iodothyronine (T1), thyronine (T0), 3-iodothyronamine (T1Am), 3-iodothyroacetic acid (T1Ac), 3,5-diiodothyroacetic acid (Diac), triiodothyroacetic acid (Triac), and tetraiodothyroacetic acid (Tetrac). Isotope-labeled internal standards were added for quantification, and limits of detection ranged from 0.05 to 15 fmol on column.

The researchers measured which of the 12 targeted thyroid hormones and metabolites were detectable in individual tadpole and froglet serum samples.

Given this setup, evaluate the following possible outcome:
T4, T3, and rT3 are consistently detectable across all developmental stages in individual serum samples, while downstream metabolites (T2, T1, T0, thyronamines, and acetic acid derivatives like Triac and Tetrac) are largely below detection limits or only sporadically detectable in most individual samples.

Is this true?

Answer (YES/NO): NO